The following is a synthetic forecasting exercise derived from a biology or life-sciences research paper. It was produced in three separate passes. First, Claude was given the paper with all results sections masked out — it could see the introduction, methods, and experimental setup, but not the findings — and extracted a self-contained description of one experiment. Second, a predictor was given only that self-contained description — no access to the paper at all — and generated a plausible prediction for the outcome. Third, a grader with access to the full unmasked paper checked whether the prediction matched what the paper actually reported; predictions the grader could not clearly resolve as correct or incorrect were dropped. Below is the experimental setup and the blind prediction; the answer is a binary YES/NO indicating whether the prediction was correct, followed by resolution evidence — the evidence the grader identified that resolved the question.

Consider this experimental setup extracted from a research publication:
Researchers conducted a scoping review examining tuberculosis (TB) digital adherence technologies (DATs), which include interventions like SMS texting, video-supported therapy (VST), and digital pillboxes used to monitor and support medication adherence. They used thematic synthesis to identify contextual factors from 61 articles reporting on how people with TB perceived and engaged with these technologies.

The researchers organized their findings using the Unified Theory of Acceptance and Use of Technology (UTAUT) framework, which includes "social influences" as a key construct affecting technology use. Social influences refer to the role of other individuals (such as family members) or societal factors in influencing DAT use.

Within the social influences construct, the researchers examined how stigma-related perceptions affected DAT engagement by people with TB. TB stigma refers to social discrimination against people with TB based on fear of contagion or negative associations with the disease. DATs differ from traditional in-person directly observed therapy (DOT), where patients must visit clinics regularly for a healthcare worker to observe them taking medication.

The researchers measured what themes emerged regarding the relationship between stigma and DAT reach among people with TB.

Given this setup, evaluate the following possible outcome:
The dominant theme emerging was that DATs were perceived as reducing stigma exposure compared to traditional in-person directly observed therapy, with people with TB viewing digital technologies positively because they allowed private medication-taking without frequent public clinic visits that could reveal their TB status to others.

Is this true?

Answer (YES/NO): NO